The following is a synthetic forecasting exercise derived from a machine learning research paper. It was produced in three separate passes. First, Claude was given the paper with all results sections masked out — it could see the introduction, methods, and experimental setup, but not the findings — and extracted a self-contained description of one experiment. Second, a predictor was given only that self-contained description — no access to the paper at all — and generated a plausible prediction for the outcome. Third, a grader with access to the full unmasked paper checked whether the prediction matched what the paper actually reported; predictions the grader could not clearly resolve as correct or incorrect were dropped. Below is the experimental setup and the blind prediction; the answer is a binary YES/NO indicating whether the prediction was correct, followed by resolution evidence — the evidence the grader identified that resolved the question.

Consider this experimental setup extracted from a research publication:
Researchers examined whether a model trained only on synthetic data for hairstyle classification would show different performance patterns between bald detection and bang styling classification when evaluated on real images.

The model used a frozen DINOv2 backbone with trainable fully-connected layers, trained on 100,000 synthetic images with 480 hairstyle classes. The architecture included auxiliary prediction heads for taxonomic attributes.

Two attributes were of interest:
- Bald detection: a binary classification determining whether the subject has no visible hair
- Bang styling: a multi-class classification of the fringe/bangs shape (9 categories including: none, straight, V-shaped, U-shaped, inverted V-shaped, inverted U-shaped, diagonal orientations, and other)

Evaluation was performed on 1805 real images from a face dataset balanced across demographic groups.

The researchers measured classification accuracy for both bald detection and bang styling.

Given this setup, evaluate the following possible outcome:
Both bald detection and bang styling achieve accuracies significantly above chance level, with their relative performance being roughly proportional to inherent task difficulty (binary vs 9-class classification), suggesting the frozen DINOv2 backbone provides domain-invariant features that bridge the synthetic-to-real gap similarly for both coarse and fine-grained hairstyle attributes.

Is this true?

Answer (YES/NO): NO